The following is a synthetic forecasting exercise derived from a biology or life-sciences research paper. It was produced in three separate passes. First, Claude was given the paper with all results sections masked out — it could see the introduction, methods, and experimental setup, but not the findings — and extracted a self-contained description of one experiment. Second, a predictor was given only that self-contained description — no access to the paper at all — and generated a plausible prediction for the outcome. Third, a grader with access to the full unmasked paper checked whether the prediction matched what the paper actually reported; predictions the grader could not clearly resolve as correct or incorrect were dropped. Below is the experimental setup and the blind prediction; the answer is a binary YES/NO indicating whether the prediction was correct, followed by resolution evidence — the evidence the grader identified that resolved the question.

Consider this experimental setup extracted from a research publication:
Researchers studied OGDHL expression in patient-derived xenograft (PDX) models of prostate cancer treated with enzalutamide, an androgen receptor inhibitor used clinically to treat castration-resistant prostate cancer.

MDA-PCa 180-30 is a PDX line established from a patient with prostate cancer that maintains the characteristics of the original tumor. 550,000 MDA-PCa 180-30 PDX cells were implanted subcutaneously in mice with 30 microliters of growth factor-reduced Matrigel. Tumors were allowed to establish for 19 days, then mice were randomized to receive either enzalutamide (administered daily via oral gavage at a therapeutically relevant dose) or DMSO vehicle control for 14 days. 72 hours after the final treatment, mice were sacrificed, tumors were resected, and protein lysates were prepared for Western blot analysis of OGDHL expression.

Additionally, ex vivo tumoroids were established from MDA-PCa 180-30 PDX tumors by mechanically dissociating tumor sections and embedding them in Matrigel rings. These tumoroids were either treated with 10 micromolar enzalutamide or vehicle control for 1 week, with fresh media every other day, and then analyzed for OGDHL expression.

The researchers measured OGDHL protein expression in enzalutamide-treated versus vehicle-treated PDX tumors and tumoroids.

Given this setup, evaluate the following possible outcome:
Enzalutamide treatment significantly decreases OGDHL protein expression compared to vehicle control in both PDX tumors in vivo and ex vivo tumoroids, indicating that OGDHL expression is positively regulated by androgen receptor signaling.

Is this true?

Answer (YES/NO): NO